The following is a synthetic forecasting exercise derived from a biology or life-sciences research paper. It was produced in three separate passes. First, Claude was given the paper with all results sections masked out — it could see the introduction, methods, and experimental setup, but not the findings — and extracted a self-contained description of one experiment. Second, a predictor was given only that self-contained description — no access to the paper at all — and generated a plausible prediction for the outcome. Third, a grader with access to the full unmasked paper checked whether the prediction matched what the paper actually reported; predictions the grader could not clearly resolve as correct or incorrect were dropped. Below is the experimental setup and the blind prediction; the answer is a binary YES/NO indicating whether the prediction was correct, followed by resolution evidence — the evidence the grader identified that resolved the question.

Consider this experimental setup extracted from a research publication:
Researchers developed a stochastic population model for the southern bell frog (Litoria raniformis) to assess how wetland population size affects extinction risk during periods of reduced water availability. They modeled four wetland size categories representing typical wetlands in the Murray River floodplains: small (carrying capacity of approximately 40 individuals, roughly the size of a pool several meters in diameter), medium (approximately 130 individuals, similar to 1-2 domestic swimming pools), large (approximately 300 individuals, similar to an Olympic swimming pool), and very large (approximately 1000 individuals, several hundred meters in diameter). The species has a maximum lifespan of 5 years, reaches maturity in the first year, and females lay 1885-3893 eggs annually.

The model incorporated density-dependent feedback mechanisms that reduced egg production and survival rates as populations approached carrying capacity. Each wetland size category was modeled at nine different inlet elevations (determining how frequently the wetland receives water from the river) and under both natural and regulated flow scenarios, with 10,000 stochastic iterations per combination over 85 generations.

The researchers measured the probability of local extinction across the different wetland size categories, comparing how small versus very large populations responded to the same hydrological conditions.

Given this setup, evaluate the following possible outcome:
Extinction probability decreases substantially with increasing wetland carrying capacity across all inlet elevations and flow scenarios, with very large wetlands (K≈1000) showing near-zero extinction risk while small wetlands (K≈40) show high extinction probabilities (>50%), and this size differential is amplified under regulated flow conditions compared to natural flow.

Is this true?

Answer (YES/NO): NO